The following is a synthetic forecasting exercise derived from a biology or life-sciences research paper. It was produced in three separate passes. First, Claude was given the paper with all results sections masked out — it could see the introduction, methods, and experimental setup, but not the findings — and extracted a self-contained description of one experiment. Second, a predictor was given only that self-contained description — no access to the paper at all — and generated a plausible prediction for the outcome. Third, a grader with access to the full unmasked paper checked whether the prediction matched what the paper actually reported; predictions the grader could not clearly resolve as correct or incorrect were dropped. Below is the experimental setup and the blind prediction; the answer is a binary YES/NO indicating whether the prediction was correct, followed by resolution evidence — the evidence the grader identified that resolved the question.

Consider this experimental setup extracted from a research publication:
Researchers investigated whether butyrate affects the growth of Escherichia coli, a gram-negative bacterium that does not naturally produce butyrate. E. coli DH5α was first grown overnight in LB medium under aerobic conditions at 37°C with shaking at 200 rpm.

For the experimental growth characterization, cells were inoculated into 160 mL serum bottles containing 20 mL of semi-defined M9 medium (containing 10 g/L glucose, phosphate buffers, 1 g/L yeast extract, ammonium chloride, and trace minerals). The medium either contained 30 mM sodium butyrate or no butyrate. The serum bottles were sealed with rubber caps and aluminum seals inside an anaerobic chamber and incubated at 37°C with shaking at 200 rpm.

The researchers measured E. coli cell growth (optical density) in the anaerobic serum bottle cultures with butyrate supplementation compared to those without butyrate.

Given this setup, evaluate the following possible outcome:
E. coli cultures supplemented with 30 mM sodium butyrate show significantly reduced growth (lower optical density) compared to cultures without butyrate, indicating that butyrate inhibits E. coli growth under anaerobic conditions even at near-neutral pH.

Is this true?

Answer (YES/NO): YES